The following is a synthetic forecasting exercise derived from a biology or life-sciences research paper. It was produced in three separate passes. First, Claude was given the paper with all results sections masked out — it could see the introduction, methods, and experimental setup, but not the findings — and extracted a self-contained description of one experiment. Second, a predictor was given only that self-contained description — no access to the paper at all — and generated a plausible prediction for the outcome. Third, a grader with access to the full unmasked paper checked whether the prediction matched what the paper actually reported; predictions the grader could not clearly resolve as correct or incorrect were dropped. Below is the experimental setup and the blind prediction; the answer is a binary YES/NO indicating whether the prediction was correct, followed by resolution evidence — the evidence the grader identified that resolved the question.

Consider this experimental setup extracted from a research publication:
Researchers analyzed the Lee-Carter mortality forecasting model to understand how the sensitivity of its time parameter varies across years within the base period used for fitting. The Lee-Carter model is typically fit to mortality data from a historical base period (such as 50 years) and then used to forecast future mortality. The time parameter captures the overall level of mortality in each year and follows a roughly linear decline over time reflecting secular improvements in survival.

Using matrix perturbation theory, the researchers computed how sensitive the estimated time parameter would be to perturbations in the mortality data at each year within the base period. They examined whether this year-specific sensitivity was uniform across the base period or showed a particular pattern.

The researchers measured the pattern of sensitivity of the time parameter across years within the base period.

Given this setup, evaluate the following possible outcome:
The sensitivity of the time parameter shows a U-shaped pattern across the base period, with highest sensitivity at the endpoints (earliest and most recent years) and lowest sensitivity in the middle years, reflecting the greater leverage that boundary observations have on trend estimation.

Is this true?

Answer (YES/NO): YES